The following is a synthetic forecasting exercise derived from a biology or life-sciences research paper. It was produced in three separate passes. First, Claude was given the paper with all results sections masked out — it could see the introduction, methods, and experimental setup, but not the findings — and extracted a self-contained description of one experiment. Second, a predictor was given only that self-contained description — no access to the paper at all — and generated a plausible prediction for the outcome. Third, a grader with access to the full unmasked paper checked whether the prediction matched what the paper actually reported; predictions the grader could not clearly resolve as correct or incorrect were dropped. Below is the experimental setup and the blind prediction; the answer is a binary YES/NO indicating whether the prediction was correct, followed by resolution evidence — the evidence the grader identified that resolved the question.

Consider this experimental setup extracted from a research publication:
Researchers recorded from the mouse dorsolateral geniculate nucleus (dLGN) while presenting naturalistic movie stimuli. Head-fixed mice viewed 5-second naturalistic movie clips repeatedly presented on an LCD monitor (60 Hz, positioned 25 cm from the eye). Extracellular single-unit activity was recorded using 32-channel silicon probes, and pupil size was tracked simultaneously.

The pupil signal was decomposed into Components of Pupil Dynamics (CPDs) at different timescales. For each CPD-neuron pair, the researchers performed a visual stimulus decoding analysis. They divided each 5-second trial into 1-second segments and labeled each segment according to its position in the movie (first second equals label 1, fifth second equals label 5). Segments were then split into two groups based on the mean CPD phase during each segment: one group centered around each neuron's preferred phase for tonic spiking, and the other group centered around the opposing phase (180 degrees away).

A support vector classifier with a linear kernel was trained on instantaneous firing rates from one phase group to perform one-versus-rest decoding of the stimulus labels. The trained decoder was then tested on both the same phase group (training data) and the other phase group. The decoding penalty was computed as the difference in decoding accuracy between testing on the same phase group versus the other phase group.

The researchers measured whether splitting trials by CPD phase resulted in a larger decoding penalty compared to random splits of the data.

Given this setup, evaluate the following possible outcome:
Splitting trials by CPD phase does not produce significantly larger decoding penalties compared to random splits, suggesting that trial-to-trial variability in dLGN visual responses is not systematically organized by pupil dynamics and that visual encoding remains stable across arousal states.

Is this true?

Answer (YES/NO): NO